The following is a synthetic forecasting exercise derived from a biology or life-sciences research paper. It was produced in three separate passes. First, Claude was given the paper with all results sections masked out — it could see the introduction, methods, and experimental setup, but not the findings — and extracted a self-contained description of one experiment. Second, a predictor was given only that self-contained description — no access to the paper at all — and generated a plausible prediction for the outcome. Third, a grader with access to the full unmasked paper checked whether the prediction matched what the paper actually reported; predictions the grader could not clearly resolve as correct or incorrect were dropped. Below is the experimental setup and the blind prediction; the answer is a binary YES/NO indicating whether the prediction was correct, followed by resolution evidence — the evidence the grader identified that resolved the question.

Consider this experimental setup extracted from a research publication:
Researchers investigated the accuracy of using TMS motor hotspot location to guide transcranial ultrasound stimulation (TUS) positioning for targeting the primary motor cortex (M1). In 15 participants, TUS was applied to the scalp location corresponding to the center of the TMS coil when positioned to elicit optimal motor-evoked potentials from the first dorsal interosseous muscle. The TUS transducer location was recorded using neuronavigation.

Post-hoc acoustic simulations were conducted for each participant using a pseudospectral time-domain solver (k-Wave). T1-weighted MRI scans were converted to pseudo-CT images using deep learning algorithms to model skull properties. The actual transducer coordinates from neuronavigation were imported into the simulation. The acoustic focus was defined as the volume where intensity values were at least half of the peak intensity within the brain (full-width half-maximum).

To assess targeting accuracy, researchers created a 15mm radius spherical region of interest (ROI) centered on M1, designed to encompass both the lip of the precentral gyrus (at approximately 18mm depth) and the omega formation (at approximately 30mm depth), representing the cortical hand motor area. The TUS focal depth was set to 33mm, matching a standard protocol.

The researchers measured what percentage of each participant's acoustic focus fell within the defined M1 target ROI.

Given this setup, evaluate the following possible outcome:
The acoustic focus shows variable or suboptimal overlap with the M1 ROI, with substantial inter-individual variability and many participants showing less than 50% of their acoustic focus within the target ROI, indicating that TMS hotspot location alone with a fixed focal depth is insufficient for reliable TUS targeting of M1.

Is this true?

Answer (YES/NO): YES